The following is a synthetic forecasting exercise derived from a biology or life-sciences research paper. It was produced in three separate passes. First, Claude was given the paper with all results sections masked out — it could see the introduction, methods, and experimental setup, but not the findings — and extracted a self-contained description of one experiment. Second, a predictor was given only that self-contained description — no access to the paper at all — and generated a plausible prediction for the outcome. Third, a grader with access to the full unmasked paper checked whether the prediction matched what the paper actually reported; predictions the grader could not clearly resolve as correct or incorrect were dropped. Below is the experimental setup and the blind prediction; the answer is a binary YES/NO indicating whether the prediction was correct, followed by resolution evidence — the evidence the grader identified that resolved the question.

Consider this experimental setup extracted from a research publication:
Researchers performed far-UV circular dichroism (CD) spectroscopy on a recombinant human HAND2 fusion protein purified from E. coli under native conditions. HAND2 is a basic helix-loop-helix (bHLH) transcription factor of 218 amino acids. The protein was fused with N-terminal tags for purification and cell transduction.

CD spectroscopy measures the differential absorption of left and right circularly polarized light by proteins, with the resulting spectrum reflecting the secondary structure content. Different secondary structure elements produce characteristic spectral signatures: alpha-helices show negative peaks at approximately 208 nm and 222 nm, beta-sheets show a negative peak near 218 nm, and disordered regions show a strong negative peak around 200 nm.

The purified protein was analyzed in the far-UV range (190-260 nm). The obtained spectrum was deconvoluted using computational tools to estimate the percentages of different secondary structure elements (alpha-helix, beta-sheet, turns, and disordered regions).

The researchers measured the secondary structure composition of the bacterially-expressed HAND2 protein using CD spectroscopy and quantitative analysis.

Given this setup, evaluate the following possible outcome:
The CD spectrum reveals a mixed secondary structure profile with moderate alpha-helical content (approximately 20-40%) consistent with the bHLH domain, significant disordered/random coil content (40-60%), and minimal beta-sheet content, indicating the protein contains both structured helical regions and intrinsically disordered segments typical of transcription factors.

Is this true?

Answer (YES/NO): NO